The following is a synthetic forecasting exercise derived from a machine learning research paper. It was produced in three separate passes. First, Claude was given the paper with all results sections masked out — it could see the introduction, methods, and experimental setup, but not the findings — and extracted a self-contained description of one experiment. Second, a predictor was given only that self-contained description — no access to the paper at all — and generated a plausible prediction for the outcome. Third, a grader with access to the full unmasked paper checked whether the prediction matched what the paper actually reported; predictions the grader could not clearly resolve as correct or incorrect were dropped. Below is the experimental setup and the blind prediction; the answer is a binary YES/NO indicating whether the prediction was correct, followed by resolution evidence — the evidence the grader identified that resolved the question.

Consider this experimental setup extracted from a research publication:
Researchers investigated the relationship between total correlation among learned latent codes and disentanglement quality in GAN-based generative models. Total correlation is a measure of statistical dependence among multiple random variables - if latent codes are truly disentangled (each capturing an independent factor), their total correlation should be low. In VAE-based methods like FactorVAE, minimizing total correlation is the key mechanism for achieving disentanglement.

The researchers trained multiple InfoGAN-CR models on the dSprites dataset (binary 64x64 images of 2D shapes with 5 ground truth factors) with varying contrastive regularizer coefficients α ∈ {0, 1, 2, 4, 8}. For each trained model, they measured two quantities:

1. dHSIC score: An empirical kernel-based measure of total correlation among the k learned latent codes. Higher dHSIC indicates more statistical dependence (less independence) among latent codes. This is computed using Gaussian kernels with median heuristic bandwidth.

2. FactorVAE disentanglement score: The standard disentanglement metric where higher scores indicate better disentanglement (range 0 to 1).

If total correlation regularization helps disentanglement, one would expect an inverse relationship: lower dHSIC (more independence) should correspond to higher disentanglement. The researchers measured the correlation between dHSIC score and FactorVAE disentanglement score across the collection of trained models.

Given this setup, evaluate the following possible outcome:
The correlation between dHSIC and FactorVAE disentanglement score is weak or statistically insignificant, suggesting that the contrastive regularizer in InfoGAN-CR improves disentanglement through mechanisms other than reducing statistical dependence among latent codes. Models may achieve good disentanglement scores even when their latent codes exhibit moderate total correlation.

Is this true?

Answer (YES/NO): NO